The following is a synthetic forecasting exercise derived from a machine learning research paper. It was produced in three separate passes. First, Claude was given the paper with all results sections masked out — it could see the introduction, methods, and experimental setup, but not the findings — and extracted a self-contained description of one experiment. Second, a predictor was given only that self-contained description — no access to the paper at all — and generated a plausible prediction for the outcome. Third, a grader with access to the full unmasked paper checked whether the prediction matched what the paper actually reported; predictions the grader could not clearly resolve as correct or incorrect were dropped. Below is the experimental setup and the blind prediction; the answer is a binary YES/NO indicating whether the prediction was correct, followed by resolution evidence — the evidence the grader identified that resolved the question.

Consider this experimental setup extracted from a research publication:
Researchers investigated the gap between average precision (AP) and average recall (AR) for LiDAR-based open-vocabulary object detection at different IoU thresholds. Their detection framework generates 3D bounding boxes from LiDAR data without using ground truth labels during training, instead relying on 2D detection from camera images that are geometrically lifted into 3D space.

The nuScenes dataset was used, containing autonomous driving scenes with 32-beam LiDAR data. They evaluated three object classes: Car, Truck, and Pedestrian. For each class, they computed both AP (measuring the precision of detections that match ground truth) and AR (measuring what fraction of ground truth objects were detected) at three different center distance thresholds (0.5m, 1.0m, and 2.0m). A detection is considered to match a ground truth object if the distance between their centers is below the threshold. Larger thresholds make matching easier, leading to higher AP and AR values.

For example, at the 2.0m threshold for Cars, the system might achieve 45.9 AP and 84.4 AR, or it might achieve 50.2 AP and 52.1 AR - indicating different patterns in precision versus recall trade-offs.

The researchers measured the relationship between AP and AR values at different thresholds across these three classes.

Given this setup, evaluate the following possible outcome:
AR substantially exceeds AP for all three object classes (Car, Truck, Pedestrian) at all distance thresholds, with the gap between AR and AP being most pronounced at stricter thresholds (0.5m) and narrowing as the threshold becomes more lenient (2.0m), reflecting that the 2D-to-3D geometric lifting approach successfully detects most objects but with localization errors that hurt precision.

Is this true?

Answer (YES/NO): NO